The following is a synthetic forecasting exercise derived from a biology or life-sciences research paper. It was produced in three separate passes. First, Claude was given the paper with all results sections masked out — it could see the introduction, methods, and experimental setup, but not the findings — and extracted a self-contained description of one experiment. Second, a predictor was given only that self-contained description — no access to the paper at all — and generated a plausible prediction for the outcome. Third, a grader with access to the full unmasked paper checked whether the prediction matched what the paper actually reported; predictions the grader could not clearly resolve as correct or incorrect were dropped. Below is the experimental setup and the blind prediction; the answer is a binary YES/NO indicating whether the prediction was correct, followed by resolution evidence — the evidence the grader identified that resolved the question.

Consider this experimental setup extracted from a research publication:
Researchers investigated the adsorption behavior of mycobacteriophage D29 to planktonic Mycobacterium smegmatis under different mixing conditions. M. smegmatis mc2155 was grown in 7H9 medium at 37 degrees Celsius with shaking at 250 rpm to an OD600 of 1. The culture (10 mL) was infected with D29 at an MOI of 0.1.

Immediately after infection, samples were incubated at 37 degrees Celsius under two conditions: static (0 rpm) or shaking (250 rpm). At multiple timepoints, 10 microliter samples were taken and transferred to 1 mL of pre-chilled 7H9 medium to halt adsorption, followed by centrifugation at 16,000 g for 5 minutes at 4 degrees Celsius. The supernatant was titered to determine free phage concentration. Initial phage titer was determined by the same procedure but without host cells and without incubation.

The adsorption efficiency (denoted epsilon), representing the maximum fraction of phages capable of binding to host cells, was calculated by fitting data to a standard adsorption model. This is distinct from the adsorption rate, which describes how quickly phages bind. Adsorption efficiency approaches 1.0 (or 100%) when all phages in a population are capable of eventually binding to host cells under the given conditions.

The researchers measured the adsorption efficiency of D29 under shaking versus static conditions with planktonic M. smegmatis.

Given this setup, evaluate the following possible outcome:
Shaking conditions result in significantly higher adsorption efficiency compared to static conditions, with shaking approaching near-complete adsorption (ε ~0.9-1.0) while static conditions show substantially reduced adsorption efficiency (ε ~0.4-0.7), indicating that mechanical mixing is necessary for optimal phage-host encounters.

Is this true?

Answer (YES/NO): NO